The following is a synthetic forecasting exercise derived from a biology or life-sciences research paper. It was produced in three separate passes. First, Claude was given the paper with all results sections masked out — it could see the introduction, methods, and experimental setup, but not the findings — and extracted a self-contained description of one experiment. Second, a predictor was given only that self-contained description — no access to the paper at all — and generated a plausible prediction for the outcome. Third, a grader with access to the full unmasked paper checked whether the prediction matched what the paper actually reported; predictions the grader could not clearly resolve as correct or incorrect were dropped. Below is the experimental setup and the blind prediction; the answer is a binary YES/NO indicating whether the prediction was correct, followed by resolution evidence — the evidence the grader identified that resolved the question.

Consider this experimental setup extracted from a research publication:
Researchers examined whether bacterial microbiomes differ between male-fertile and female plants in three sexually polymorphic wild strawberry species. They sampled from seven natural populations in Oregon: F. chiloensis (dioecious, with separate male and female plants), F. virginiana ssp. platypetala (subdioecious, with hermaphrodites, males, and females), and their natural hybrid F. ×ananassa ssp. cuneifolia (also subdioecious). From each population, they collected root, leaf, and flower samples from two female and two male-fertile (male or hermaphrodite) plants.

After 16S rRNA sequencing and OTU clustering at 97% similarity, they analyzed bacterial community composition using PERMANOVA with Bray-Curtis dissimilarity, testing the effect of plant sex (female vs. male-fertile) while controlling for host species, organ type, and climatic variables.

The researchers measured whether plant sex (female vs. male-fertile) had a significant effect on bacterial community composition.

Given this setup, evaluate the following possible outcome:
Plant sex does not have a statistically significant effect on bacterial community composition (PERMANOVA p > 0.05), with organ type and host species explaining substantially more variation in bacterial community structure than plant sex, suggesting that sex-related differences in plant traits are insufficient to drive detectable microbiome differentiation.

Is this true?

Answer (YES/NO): NO